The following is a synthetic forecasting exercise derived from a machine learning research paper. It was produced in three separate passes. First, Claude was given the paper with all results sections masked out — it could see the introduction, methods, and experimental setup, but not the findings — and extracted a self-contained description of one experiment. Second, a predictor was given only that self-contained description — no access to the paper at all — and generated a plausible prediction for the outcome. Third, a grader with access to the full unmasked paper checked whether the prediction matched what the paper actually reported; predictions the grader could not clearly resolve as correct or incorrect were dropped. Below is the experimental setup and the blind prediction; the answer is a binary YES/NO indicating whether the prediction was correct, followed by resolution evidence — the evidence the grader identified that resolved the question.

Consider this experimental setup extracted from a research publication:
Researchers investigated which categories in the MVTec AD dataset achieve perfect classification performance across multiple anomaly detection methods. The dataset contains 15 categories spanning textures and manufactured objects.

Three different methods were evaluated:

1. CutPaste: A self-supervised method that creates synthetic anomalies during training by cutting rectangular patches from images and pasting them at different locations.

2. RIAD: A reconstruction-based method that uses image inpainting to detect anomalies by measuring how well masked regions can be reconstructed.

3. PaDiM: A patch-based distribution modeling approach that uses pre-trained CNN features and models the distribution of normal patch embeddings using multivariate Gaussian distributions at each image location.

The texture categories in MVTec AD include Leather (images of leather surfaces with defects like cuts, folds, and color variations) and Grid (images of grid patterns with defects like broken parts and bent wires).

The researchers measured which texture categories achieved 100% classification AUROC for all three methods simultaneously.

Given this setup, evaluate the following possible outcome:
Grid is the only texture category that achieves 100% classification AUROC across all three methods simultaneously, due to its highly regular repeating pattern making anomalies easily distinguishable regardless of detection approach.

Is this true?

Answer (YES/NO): NO